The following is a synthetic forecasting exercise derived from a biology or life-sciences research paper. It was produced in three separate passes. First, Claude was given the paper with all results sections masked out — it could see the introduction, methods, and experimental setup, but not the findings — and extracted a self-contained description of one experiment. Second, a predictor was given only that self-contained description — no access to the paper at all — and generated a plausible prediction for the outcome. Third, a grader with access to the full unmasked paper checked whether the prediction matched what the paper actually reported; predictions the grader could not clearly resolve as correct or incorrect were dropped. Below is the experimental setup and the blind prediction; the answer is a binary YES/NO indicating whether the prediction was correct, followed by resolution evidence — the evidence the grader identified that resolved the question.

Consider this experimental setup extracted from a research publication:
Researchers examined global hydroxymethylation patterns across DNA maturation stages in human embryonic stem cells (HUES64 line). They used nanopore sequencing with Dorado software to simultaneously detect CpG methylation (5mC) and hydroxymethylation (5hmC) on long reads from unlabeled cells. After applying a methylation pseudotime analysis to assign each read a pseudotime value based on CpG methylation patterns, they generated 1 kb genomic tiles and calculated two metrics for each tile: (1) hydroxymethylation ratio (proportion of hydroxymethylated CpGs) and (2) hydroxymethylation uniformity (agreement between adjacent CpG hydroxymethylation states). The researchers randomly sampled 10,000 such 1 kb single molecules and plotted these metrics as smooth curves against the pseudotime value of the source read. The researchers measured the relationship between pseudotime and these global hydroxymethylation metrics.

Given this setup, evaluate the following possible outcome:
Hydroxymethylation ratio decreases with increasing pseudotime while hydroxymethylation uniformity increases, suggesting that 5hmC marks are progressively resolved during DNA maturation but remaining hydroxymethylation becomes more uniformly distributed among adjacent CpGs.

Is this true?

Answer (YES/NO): NO